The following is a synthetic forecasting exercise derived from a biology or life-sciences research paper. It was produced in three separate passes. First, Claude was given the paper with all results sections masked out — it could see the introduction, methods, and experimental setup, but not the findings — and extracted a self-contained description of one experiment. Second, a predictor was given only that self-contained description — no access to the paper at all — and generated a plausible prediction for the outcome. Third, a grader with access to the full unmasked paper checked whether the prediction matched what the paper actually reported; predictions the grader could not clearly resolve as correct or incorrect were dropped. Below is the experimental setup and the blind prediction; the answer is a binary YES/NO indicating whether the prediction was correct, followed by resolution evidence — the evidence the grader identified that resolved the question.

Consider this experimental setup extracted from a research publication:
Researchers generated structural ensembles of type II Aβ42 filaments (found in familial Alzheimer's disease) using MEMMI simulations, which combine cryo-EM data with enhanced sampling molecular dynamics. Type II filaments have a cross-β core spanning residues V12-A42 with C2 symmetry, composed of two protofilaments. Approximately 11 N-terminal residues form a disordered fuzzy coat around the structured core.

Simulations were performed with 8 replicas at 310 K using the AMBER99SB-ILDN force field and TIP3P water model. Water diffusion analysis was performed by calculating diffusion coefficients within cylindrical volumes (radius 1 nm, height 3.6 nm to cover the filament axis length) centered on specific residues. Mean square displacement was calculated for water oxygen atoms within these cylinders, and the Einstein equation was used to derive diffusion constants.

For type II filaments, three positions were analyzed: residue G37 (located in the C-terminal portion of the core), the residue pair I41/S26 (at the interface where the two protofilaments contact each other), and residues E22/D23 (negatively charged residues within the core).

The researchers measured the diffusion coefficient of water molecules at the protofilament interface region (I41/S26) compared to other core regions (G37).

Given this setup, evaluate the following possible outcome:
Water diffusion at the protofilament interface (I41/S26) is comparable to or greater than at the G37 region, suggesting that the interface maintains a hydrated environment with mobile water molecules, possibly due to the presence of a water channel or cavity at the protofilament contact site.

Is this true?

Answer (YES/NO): NO